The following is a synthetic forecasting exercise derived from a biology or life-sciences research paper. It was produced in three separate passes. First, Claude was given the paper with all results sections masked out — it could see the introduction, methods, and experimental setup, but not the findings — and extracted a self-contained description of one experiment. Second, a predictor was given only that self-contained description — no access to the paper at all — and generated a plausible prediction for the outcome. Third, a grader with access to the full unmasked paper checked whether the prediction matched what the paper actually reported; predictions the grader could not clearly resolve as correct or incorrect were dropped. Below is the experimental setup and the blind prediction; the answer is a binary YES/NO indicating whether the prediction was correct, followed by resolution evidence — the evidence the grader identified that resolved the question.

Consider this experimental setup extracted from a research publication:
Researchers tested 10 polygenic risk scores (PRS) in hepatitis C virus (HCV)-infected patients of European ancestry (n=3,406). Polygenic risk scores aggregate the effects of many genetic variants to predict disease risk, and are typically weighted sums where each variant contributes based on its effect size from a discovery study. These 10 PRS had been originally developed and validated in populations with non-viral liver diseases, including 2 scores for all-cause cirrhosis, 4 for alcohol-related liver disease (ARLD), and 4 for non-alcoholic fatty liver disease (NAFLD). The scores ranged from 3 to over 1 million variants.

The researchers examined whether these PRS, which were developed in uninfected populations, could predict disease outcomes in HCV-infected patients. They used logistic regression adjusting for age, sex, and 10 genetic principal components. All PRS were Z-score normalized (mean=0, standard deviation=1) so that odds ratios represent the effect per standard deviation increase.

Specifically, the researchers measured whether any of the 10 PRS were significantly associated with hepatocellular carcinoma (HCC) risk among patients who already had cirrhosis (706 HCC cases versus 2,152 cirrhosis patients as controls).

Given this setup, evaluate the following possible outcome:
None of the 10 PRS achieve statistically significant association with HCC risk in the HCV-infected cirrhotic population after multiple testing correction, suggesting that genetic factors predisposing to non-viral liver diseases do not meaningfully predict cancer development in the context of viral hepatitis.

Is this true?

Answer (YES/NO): NO